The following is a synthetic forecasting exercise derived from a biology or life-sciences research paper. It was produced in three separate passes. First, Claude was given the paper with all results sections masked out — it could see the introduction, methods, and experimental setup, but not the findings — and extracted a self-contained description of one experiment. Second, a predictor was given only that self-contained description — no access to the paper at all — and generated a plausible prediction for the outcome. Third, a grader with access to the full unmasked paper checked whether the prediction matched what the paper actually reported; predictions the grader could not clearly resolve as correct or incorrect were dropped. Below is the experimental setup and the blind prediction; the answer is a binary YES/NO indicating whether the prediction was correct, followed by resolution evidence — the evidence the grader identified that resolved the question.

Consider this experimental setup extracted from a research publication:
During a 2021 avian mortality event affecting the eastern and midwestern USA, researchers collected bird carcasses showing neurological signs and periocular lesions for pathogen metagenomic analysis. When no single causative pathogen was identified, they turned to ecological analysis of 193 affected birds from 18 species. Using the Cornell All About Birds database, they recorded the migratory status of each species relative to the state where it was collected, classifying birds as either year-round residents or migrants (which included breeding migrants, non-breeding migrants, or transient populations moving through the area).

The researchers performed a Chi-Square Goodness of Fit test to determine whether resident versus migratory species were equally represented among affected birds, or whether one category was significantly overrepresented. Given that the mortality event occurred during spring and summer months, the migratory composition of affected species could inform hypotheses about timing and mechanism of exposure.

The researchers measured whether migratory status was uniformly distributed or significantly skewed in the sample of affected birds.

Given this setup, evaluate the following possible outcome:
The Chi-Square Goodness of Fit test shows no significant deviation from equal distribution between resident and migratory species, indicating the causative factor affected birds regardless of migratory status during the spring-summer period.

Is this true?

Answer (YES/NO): NO